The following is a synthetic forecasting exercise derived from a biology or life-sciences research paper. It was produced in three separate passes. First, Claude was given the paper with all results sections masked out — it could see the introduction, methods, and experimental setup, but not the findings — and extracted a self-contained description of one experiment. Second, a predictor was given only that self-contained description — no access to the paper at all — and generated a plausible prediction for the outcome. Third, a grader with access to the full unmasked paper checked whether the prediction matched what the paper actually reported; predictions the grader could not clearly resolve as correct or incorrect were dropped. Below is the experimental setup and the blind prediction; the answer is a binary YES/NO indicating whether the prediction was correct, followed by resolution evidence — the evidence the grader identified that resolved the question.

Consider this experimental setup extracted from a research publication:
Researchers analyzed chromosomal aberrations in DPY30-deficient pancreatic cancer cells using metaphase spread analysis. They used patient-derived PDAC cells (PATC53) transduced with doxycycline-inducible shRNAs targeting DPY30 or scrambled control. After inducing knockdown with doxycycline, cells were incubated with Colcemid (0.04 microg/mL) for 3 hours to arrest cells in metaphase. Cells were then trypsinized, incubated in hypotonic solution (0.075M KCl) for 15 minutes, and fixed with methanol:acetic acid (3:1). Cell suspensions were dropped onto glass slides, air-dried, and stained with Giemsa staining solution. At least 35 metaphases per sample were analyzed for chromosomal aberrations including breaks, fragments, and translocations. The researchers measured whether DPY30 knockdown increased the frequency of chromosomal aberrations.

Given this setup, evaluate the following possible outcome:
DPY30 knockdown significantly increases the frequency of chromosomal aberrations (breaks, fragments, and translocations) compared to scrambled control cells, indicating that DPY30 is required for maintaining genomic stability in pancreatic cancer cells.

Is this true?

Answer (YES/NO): YES